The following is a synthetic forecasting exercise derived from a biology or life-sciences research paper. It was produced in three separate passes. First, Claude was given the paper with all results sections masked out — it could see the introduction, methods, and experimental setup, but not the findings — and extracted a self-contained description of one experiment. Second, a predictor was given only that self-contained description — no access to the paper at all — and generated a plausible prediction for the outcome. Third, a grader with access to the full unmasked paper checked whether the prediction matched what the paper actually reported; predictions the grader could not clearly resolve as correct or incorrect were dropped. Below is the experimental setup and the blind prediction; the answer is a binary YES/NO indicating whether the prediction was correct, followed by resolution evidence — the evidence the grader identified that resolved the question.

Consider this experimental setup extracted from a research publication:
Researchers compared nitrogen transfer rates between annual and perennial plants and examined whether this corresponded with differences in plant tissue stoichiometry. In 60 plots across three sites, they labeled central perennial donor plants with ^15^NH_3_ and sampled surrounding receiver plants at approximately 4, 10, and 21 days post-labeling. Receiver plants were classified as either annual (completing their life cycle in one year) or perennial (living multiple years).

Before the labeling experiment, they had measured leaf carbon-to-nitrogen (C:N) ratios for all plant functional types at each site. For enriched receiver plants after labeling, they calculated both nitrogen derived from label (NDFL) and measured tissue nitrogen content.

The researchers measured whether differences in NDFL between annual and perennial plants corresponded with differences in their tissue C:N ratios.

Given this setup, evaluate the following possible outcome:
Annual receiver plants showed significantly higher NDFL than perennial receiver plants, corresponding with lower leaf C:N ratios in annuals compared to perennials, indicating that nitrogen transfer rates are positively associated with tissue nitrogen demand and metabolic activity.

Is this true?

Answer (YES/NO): NO